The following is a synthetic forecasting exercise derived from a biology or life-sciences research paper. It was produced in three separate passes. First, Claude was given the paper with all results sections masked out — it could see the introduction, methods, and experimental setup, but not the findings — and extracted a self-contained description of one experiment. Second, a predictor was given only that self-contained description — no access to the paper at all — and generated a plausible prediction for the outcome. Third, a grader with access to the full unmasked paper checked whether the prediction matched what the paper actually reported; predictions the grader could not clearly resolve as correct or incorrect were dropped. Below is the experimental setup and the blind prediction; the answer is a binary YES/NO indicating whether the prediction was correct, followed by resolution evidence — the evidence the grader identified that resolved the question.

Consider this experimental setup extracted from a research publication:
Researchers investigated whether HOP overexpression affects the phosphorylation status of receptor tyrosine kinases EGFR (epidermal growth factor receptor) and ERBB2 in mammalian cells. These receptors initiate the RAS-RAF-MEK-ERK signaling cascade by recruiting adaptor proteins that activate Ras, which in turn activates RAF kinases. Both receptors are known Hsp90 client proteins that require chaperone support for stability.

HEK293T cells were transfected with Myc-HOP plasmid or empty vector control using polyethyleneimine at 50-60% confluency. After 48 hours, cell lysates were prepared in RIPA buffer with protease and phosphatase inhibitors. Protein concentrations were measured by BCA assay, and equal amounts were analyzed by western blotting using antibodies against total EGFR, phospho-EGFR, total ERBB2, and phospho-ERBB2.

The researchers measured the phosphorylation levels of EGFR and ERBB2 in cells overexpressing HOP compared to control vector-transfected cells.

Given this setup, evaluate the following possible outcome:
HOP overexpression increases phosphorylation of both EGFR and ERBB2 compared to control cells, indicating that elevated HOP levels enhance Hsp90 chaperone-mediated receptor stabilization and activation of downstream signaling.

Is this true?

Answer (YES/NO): NO